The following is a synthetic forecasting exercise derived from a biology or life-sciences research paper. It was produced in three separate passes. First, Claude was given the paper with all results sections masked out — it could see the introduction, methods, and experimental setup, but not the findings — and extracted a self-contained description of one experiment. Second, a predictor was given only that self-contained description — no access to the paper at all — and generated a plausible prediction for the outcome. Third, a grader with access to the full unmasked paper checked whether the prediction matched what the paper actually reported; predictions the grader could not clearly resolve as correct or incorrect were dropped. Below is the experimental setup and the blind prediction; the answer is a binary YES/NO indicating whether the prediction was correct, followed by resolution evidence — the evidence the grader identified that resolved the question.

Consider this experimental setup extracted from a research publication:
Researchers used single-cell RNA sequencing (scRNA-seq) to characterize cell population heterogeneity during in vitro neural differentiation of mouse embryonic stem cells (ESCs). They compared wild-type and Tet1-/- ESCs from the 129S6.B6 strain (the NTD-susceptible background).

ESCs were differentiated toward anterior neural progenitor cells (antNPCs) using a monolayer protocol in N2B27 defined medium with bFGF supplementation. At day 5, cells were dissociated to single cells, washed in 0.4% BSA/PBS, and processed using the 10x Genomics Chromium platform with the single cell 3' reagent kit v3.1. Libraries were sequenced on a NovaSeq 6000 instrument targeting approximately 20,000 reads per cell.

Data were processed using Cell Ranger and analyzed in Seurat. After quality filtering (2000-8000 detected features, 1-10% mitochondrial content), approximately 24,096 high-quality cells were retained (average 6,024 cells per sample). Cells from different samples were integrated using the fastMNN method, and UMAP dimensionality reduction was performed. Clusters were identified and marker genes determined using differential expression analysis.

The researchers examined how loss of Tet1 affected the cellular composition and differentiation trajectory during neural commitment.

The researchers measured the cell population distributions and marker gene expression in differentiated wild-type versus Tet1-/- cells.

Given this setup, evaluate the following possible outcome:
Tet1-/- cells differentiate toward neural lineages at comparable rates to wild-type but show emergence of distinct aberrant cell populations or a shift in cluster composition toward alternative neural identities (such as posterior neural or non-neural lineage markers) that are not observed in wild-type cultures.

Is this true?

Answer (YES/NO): NO